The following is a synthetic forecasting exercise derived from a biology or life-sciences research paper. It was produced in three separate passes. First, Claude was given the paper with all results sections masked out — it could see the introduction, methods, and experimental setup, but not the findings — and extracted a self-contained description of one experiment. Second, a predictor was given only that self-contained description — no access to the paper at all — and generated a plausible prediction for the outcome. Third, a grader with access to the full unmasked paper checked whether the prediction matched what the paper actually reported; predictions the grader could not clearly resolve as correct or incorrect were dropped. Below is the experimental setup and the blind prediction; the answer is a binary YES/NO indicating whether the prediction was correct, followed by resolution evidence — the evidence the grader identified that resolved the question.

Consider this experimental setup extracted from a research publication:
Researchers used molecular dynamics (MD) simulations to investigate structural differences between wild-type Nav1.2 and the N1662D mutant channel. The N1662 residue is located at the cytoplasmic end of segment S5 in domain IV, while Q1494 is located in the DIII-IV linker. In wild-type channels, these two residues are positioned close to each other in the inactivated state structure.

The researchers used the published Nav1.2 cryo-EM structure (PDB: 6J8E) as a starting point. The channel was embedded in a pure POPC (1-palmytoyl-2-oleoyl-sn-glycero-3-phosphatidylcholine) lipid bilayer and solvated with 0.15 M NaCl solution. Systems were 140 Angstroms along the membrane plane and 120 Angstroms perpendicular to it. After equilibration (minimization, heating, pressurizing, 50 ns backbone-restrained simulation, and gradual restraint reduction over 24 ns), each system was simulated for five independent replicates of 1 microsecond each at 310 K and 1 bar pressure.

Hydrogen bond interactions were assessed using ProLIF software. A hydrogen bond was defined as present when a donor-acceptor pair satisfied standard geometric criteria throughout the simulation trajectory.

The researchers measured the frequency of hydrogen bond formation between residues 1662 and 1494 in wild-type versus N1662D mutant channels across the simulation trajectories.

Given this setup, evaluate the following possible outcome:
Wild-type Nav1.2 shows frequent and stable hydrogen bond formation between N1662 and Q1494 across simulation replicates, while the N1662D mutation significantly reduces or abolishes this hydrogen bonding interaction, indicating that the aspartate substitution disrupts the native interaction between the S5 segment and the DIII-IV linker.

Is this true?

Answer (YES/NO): YES